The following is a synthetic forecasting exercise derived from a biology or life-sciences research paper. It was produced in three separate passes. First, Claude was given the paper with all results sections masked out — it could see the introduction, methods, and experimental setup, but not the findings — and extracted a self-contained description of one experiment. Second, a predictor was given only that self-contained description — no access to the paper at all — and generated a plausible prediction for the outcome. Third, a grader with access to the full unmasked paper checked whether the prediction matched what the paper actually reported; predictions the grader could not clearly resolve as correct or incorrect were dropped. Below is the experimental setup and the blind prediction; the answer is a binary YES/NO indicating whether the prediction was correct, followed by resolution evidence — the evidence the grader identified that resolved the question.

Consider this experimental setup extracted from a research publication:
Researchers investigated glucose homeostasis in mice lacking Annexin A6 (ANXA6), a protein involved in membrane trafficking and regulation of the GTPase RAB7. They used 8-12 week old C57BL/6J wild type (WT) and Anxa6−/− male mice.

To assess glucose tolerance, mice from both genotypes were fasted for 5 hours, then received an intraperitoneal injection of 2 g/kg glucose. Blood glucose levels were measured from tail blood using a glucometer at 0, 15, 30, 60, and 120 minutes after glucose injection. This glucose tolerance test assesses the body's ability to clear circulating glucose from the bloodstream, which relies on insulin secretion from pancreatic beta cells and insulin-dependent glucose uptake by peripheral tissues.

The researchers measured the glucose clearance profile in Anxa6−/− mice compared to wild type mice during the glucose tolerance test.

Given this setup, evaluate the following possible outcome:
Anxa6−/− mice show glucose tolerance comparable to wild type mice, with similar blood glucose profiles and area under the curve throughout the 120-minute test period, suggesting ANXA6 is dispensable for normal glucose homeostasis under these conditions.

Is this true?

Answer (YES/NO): YES